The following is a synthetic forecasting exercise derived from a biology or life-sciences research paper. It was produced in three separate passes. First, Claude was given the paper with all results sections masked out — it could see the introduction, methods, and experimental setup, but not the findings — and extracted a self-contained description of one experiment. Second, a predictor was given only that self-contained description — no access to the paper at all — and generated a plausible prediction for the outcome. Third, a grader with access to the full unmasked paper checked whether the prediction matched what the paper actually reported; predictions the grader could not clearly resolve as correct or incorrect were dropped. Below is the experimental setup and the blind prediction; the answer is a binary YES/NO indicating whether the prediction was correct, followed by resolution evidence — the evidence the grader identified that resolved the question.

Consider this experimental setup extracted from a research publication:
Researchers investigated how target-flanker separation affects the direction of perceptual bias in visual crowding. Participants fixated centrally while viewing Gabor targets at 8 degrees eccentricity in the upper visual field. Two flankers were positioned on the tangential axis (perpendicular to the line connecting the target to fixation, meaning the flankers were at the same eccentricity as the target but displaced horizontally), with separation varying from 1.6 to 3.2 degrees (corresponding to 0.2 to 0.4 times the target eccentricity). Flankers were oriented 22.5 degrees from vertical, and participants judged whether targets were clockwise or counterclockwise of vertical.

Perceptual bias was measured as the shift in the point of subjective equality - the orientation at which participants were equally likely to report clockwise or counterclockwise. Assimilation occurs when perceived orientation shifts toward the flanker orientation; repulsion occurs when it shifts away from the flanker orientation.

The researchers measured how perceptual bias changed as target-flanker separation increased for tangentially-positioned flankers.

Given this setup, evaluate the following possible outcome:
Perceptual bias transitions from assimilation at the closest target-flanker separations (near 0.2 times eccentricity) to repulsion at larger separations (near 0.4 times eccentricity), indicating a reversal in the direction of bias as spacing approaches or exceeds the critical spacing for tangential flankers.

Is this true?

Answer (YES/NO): YES